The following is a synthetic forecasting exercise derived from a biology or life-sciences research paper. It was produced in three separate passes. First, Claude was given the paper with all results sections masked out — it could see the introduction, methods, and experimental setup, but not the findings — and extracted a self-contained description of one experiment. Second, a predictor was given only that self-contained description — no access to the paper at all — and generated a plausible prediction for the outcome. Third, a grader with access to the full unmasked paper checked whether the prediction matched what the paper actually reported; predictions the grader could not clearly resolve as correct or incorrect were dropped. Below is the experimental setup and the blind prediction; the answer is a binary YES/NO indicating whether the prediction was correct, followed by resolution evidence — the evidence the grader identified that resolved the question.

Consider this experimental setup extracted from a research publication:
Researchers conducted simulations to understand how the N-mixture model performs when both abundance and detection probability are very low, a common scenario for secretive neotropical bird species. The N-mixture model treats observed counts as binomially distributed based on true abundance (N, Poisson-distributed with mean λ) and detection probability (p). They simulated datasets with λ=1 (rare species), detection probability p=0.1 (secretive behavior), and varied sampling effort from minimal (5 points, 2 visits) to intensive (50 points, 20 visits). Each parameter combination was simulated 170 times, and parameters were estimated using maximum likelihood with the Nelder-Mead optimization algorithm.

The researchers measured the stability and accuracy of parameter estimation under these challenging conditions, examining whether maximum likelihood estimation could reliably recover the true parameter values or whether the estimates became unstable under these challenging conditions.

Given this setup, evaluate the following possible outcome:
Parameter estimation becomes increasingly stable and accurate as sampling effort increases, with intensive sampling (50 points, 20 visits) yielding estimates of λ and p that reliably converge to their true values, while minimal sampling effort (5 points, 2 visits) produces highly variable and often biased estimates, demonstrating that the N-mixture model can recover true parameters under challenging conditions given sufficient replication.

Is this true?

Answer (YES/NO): NO